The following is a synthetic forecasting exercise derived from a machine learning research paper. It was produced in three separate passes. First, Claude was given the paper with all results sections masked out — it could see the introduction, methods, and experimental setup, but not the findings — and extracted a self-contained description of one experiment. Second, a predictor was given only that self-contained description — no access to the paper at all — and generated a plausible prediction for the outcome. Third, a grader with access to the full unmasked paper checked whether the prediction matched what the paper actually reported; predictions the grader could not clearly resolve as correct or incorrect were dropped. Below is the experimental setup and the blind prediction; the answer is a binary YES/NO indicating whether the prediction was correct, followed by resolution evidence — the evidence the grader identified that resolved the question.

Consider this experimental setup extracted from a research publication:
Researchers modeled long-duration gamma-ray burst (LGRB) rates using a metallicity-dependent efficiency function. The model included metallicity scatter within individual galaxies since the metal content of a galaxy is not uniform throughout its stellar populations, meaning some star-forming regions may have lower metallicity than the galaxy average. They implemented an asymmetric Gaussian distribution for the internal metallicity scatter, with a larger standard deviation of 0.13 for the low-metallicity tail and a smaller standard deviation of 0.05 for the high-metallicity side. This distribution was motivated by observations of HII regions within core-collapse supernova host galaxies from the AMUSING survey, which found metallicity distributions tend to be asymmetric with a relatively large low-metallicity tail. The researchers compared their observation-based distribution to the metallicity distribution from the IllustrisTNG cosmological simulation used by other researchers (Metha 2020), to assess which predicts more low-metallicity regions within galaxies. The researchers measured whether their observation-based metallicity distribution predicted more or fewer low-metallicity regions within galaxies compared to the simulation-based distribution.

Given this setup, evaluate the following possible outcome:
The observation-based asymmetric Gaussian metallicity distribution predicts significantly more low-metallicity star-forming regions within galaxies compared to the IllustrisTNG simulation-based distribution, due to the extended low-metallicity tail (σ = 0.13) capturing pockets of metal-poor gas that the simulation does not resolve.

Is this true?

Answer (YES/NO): NO